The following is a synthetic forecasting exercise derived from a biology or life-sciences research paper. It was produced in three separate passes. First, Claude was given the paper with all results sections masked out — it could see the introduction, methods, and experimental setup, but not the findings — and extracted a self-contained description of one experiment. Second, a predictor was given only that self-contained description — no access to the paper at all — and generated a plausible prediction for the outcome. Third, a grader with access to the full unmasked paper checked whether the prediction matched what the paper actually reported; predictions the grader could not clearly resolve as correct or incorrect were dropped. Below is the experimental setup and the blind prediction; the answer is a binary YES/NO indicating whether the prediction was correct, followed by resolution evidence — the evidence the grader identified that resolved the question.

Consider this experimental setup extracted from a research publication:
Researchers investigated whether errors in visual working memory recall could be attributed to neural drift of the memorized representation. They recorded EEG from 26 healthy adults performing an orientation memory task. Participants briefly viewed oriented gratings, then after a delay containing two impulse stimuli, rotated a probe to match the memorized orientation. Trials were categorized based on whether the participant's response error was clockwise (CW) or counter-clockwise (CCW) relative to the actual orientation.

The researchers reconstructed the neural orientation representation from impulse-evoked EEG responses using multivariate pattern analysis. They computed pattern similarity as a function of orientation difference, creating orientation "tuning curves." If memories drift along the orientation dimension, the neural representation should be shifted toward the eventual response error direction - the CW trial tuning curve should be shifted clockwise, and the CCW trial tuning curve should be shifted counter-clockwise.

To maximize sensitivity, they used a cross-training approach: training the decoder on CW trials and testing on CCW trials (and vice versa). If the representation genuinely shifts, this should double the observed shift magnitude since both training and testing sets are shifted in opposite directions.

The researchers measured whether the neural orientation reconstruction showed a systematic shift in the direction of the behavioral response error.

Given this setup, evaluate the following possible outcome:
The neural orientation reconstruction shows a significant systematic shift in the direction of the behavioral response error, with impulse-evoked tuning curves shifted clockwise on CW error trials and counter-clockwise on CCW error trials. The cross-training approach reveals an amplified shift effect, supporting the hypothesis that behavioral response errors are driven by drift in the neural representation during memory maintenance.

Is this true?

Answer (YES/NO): YES